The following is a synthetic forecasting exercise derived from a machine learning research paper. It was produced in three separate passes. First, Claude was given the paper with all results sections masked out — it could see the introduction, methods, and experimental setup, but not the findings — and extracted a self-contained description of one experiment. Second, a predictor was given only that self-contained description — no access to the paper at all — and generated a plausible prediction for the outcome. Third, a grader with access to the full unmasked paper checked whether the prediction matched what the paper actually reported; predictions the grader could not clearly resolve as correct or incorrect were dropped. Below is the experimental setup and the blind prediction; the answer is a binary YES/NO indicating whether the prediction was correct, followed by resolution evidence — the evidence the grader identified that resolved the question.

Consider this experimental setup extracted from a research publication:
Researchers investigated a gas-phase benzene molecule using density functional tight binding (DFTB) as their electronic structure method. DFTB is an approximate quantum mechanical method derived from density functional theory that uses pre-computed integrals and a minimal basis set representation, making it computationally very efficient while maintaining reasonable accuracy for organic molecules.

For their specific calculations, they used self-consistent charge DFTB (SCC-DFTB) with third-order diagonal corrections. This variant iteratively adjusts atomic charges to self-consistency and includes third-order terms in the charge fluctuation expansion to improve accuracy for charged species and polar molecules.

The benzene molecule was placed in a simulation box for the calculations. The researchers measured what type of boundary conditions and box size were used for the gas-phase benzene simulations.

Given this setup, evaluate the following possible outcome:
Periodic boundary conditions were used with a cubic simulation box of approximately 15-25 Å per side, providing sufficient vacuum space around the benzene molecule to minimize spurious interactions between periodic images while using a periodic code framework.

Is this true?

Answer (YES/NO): NO